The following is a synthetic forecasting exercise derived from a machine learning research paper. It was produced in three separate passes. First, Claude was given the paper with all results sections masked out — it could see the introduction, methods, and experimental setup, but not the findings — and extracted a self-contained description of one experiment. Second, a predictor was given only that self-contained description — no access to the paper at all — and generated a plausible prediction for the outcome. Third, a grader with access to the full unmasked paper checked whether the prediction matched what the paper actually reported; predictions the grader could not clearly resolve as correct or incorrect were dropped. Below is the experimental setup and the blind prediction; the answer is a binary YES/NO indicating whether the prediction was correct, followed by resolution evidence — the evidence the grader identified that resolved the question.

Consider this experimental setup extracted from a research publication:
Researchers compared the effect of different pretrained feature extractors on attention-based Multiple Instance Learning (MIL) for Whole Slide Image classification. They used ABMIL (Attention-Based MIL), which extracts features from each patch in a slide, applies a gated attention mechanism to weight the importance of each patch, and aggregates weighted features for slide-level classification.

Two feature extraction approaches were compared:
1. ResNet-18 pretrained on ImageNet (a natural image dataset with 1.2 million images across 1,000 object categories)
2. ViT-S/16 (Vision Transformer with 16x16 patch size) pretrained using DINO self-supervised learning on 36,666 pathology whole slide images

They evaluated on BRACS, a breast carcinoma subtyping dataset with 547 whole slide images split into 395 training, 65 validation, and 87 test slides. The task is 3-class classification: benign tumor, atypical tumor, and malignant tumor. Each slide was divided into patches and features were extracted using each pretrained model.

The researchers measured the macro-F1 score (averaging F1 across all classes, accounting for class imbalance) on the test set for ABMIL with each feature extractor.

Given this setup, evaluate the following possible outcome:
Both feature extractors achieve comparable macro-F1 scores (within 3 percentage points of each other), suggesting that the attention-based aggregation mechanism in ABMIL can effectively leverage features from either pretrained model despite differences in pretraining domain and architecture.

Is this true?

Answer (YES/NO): NO